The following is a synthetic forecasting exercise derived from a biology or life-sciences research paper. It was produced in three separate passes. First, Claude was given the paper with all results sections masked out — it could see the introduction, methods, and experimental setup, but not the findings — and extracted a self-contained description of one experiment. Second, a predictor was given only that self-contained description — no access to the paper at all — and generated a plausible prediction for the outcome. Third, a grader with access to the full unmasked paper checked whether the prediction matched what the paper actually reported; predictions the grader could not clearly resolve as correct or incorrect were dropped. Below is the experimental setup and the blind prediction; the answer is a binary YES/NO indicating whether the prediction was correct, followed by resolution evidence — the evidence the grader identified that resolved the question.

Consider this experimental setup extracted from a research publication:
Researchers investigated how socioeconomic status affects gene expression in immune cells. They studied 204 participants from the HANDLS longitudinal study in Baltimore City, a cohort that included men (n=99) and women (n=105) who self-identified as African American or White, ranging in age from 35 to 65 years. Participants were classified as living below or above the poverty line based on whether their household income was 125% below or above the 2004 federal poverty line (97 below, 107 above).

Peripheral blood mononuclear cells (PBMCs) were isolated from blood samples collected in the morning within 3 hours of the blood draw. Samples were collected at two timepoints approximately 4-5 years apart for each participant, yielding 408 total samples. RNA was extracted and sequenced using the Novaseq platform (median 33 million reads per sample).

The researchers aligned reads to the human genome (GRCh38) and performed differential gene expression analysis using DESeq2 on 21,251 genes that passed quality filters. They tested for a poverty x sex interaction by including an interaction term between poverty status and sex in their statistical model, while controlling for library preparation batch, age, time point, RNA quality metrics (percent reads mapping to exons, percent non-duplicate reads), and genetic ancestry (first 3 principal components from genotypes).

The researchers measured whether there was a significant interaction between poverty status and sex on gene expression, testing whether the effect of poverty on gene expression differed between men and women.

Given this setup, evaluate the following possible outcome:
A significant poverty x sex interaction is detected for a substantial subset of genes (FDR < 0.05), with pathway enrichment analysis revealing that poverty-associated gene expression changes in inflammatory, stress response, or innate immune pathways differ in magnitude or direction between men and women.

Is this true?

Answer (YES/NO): NO